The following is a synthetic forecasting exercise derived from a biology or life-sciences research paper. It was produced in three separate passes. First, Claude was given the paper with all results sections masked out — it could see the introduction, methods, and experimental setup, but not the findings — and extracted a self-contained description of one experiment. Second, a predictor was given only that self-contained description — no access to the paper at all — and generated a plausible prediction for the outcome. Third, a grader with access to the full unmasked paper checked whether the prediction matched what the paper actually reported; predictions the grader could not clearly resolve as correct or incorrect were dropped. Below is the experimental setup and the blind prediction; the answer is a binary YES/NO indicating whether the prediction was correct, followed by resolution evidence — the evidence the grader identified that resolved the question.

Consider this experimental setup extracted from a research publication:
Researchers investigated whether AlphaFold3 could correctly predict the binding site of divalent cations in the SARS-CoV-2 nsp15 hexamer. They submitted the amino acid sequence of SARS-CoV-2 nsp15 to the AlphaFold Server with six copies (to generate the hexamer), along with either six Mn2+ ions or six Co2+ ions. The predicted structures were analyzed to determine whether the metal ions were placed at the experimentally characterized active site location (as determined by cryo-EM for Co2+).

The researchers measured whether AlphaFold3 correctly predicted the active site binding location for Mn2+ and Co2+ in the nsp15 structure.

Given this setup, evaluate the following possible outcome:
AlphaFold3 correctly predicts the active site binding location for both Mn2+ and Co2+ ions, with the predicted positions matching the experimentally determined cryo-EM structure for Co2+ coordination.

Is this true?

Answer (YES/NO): NO